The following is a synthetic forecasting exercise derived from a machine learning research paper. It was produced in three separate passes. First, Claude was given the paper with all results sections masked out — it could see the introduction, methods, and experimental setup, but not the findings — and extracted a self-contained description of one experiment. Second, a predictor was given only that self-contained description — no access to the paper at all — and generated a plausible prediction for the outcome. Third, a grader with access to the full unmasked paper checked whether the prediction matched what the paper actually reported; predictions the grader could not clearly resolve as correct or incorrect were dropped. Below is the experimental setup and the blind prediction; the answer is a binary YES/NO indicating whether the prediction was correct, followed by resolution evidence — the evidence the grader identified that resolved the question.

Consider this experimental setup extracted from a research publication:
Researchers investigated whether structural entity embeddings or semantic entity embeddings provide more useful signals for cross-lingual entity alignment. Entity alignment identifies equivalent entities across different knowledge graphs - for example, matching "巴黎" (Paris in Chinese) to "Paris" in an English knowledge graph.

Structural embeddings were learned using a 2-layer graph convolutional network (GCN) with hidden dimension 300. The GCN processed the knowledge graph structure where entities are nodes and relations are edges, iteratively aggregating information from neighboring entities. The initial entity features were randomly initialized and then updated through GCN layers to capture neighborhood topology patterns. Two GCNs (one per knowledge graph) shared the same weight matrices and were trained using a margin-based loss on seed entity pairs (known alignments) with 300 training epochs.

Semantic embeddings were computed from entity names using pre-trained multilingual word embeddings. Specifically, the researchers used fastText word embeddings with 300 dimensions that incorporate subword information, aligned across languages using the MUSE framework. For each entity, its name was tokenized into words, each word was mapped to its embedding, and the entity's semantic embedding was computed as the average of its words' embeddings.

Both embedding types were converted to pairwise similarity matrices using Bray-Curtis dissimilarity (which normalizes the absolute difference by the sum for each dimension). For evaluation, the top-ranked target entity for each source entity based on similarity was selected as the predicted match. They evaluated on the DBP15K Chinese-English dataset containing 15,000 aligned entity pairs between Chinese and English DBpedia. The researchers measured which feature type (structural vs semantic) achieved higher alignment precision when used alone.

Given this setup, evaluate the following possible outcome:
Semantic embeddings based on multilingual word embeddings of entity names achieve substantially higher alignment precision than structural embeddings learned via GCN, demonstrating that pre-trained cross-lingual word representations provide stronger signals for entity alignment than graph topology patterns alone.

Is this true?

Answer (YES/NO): YES